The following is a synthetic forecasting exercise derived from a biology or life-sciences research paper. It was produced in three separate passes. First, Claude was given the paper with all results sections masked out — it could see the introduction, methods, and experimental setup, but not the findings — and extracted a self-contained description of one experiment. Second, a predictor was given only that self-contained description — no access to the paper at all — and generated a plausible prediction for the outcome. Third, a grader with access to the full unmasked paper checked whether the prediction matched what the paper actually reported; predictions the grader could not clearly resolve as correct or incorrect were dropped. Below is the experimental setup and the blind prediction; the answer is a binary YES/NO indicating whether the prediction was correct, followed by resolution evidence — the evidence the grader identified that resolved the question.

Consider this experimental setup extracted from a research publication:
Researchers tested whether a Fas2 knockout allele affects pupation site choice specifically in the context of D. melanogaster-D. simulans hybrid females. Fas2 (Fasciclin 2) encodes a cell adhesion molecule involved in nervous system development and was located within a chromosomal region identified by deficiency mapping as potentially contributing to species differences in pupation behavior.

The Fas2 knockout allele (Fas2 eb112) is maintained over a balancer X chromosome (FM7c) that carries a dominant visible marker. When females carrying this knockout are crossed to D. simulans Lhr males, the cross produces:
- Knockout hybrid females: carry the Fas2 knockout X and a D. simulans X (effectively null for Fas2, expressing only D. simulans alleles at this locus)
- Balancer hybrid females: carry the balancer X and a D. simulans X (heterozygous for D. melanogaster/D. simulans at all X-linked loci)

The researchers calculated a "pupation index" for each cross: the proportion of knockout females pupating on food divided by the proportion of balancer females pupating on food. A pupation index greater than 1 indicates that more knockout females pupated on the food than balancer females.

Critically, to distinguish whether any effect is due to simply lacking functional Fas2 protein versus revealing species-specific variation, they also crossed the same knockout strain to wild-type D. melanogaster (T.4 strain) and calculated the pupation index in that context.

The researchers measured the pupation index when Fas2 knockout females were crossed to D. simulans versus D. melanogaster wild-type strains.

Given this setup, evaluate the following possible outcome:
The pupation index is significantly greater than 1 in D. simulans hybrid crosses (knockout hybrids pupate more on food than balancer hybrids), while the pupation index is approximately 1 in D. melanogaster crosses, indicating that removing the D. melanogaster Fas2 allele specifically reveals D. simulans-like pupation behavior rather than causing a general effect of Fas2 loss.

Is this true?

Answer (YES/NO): YES